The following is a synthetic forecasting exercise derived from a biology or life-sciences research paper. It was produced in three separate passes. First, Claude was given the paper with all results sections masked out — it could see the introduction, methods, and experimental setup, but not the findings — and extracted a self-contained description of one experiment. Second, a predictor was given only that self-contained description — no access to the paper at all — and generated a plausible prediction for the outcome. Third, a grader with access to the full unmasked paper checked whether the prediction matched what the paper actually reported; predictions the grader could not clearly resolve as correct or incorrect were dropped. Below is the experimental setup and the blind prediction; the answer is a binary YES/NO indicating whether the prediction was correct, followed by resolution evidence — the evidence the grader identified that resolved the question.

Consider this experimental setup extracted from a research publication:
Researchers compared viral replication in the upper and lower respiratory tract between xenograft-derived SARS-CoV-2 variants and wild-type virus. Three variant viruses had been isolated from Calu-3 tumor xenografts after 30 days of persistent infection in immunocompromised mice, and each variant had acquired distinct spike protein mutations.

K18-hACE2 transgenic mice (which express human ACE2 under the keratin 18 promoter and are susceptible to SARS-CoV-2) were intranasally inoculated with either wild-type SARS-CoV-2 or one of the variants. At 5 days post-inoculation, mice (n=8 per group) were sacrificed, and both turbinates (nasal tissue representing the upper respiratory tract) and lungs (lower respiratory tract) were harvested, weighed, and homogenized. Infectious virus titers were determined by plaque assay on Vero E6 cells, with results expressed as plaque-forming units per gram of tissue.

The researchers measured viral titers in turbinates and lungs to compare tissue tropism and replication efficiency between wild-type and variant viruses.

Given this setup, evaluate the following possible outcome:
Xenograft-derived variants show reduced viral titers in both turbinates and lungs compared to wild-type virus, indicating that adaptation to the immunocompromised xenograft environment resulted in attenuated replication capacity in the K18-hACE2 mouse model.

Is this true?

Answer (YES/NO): NO